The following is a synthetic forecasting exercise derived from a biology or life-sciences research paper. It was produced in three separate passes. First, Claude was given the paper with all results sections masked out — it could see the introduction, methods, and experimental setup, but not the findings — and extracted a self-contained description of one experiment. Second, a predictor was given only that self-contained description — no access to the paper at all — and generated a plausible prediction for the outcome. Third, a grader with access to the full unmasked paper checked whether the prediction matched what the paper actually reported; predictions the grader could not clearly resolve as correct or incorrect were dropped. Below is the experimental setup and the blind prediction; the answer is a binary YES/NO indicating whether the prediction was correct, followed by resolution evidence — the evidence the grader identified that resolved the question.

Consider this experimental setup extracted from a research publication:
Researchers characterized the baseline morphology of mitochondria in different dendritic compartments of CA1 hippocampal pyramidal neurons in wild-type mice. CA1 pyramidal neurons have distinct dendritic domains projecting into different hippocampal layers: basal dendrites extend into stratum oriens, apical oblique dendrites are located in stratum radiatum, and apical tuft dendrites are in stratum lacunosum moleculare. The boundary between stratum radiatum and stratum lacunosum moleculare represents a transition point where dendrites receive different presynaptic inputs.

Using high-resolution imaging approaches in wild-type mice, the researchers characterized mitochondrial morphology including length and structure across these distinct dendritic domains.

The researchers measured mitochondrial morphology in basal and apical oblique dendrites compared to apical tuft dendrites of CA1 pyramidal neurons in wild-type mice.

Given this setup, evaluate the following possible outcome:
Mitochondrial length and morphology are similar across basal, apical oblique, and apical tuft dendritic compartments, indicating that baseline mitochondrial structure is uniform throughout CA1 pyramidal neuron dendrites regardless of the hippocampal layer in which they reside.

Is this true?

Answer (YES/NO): NO